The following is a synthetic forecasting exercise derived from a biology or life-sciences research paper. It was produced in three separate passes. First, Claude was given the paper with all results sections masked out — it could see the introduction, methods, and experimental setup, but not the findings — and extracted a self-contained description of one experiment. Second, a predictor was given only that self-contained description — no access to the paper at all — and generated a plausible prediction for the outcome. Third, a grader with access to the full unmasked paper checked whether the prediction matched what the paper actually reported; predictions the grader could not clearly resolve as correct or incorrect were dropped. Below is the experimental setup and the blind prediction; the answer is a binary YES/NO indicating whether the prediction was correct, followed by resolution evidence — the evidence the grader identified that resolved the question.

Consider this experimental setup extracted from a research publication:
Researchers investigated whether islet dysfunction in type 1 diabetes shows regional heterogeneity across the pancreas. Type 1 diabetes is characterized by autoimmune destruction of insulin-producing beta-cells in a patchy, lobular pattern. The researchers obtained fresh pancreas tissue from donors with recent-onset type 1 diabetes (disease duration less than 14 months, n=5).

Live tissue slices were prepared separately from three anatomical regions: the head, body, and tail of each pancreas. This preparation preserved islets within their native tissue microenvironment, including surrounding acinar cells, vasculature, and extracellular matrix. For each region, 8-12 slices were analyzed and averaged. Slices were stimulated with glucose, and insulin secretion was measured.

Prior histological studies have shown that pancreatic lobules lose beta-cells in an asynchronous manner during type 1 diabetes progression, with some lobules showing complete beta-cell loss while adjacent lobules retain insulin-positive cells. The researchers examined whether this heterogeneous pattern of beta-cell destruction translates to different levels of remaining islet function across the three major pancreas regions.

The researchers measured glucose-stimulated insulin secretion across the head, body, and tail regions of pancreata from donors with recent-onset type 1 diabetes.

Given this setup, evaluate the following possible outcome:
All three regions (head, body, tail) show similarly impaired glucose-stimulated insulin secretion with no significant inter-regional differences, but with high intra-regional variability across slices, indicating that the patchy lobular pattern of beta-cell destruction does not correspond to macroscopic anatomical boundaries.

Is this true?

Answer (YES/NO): NO